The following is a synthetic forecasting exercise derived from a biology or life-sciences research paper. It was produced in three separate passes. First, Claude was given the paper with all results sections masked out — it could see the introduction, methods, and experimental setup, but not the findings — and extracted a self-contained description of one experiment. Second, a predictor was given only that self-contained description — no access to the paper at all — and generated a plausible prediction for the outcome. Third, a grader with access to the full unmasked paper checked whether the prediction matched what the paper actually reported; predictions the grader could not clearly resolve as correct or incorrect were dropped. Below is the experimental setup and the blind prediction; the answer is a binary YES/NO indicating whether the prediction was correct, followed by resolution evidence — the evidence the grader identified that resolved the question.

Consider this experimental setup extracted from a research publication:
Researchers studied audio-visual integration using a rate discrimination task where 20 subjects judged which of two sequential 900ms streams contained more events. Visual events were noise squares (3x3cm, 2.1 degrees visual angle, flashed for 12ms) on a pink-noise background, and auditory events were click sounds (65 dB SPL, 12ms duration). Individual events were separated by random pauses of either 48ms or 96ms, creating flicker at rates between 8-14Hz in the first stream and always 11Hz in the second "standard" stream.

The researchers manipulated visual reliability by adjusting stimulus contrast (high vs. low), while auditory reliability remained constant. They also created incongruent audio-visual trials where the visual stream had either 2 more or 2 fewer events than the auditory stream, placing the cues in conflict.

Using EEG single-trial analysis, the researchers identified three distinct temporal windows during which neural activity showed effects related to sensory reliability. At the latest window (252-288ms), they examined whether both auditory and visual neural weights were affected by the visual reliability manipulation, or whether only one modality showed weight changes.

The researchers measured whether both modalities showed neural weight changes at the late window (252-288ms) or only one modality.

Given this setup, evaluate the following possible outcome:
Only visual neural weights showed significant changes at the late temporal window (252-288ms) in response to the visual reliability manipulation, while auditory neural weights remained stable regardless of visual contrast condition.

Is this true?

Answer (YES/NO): NO